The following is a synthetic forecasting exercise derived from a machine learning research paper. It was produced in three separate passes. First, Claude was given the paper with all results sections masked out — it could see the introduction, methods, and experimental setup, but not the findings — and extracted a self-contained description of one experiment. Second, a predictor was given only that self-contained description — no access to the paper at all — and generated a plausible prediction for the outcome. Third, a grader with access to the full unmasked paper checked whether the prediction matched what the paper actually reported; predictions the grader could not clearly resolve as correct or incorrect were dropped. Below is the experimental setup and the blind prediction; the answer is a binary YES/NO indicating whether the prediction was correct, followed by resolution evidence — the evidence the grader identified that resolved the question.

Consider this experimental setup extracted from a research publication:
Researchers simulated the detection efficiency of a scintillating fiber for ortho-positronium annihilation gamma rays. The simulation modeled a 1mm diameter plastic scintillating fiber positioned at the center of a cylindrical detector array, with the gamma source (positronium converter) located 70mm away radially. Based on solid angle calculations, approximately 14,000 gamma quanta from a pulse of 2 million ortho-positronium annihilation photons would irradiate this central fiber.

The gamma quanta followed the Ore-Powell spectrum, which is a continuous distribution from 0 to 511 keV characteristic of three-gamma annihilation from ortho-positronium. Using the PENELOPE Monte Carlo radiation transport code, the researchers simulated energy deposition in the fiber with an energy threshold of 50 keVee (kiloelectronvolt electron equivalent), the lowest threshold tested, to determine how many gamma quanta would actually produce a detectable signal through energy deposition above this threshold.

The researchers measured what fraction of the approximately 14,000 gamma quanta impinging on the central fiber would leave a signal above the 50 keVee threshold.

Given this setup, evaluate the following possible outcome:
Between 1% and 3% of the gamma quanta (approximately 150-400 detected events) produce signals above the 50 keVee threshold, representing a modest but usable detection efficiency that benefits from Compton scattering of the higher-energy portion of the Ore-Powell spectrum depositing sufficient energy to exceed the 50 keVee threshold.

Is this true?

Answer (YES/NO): NO